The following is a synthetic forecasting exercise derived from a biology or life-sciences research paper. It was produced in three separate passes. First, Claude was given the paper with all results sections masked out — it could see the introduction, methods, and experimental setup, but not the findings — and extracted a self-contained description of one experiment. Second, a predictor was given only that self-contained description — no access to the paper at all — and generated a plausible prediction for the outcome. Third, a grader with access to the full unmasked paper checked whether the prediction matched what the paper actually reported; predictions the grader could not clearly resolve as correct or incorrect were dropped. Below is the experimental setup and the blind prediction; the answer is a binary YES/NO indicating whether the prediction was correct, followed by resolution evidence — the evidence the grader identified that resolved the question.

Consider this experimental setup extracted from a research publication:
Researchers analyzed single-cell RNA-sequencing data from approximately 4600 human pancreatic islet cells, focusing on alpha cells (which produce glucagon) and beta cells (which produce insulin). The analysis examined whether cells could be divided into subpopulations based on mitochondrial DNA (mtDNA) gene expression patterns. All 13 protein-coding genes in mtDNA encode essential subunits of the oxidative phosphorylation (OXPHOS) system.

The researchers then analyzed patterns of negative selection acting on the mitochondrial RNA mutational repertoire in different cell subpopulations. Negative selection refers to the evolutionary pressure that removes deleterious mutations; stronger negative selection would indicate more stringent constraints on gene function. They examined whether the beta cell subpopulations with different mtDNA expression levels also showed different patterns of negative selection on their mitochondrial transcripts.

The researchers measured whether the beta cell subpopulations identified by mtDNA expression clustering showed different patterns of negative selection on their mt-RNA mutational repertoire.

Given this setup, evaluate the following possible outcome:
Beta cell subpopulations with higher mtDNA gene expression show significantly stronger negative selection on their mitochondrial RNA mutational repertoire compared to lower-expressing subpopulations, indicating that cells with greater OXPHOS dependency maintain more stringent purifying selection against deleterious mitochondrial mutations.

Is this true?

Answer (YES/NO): YES